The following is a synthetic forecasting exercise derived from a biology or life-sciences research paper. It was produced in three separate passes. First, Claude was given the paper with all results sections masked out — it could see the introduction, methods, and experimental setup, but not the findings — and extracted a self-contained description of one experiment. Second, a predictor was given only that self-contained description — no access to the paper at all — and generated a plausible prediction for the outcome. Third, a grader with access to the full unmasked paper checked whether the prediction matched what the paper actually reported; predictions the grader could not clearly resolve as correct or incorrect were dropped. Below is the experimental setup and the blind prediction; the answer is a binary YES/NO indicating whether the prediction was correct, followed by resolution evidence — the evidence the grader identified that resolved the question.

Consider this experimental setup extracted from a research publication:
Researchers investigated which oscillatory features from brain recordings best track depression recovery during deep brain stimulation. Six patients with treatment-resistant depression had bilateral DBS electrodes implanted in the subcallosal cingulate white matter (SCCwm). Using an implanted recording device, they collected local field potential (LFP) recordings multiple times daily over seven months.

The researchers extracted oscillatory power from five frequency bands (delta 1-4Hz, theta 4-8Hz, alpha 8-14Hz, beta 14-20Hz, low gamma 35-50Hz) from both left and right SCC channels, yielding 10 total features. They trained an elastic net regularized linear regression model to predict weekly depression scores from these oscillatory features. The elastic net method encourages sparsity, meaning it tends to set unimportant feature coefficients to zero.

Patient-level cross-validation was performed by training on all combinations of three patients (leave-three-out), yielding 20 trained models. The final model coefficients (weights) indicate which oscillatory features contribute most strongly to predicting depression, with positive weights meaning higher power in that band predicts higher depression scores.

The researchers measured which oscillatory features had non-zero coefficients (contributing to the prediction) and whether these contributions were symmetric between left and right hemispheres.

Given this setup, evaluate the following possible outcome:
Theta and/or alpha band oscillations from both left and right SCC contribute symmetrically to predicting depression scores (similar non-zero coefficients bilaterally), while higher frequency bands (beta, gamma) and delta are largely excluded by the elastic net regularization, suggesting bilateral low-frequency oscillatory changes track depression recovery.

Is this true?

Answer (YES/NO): NO